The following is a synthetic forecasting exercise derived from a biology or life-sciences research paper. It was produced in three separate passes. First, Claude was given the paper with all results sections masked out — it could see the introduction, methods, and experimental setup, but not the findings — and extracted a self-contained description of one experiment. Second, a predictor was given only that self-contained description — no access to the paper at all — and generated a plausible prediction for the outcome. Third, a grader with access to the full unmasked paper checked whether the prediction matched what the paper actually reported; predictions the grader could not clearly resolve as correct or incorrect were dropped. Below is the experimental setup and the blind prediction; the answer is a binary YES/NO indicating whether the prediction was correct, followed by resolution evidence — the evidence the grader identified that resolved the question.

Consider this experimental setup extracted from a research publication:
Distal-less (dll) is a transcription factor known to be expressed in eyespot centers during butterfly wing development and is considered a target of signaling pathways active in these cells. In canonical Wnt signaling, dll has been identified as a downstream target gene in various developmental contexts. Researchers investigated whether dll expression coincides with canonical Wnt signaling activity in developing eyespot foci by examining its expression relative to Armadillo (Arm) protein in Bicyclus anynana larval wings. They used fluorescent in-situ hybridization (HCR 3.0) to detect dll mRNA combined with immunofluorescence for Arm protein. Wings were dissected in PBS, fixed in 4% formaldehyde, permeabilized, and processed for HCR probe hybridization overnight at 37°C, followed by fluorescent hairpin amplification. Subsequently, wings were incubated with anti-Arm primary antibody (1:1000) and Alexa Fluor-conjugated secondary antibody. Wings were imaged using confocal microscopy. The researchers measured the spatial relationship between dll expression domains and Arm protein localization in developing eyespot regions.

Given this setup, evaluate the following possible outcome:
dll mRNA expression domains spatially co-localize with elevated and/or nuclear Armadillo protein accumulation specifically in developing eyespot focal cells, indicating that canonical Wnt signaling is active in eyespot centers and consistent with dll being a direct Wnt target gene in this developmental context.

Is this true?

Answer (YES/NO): YES